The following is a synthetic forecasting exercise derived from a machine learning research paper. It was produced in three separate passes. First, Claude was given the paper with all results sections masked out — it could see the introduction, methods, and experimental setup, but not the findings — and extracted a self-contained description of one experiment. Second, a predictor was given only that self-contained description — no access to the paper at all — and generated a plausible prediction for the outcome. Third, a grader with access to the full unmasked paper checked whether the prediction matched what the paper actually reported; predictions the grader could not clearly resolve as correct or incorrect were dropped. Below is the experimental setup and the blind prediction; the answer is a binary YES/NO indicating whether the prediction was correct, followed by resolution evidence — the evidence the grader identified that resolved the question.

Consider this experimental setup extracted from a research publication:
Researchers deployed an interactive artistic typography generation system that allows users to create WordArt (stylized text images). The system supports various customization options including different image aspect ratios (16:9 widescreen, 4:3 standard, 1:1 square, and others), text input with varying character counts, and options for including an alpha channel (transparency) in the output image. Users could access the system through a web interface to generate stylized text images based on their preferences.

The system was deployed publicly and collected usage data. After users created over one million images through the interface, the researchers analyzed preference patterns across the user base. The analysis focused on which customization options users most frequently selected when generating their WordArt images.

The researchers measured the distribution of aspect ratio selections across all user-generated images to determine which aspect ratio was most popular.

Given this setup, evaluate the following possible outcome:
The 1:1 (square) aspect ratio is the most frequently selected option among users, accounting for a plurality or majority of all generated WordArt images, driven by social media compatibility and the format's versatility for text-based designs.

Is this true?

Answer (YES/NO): NO